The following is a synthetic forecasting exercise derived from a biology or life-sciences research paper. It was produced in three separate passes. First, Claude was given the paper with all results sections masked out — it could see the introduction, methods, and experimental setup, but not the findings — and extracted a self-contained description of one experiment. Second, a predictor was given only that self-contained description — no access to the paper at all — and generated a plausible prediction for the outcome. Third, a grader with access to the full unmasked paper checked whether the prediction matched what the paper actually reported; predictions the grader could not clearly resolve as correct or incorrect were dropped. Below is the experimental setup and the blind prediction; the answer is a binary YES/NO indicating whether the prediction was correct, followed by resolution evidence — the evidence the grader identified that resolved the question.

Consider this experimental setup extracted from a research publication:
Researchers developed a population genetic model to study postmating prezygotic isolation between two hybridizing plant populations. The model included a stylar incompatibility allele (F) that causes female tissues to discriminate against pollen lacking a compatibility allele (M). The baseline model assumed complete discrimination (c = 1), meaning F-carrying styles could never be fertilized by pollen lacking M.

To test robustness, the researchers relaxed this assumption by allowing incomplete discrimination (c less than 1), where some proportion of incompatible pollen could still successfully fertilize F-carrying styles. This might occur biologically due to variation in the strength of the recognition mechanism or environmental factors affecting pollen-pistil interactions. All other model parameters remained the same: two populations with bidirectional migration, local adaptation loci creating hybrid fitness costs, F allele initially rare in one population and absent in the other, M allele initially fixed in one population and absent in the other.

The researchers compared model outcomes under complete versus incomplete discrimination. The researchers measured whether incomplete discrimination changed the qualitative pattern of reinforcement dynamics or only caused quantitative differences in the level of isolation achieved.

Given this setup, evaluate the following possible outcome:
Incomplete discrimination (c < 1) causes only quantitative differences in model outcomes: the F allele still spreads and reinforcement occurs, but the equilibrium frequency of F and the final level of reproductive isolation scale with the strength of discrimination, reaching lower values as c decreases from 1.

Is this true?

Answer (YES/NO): YES